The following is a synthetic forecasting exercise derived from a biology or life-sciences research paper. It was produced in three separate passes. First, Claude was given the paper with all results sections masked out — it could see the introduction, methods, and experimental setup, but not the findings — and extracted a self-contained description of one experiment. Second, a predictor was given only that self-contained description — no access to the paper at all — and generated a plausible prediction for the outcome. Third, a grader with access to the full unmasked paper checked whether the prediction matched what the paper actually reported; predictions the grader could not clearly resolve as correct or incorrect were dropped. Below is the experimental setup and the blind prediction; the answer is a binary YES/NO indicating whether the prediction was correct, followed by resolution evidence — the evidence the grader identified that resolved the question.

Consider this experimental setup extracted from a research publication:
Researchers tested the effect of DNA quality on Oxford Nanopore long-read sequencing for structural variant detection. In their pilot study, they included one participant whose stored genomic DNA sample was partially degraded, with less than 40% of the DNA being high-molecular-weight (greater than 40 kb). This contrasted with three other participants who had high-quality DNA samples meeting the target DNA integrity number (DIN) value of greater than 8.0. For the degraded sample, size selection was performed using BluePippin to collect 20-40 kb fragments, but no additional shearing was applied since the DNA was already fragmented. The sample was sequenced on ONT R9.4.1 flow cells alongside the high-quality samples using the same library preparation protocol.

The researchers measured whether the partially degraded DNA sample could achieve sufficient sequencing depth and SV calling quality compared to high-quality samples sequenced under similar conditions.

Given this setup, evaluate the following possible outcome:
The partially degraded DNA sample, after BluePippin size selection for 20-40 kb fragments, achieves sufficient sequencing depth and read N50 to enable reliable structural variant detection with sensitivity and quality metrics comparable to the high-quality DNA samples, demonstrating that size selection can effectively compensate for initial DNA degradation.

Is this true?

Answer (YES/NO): YES